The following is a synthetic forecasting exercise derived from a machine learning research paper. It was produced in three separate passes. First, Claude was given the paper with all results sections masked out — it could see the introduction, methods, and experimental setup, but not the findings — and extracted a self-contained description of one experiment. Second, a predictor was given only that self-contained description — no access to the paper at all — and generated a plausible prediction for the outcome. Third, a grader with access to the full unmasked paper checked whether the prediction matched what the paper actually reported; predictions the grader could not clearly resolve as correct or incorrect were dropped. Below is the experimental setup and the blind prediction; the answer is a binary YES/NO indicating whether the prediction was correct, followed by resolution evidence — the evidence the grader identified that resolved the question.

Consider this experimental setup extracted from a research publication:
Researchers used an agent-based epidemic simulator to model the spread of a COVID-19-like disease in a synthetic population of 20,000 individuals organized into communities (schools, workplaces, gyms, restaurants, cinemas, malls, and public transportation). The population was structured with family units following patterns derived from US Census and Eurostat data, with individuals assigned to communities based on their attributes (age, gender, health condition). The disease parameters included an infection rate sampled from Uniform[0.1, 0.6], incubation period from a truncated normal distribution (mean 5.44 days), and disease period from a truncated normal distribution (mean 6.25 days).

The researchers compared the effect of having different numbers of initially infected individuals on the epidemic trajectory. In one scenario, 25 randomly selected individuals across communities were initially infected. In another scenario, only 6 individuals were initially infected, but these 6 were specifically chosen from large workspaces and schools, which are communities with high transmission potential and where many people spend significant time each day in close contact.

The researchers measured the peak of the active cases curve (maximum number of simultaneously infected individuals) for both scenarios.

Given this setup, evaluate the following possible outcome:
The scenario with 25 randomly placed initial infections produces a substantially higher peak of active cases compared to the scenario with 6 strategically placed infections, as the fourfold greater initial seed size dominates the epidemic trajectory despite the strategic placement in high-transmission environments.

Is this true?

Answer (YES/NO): NO